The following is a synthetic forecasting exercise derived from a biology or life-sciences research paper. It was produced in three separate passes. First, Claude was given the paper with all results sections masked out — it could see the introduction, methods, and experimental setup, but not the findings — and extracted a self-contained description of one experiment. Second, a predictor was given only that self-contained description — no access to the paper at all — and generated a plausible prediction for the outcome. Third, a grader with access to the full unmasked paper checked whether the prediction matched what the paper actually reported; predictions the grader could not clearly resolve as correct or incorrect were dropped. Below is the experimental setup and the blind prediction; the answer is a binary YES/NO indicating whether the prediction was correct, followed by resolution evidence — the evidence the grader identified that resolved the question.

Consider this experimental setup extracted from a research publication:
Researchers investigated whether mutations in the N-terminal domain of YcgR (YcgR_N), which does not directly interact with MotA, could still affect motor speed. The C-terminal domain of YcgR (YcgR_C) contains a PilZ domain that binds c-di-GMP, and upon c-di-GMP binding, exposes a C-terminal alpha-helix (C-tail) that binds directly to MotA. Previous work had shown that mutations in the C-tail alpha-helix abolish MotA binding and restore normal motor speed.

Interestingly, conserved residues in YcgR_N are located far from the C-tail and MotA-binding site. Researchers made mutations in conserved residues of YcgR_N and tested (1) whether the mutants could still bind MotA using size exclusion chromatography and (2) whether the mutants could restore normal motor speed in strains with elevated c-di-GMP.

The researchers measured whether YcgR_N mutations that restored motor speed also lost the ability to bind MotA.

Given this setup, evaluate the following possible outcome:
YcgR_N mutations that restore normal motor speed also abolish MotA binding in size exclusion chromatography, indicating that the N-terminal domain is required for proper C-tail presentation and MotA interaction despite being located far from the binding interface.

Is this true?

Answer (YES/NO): NO